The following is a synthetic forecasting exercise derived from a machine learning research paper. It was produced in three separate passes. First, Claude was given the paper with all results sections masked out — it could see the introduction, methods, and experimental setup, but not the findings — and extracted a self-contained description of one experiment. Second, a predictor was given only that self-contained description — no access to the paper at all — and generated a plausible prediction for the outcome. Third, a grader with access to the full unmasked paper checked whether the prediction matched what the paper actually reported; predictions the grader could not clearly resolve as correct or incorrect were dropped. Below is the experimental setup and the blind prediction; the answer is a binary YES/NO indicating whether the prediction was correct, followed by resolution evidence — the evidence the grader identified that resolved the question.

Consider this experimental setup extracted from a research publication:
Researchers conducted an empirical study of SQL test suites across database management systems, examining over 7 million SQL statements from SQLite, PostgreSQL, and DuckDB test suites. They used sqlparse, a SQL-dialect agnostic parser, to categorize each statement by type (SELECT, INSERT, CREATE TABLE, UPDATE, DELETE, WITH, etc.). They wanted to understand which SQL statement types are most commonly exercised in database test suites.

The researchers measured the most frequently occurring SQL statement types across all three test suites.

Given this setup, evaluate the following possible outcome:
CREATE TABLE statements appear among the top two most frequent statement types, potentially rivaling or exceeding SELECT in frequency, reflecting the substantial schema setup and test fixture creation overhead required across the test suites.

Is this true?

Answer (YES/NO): NO